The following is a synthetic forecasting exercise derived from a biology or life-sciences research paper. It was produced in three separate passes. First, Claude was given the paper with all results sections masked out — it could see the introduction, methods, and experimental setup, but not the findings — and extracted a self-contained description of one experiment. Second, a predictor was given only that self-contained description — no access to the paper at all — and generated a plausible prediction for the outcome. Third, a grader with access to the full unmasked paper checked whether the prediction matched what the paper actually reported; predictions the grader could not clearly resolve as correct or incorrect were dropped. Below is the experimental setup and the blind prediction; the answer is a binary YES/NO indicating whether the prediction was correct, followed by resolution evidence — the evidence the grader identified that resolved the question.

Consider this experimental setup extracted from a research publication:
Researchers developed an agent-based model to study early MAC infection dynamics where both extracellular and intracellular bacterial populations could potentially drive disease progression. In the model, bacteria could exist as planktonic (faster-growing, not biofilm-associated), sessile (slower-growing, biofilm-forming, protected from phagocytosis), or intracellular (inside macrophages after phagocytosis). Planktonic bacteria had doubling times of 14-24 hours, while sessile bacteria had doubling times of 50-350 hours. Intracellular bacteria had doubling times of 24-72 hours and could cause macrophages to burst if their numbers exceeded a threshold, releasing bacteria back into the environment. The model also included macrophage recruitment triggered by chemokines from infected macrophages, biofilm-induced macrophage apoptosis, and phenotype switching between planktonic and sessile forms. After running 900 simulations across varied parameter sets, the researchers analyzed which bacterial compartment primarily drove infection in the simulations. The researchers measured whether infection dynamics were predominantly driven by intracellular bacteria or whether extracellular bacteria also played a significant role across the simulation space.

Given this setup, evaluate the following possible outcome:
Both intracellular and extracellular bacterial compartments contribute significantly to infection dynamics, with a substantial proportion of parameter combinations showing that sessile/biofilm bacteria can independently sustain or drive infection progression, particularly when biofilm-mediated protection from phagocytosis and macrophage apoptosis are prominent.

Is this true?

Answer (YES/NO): NO